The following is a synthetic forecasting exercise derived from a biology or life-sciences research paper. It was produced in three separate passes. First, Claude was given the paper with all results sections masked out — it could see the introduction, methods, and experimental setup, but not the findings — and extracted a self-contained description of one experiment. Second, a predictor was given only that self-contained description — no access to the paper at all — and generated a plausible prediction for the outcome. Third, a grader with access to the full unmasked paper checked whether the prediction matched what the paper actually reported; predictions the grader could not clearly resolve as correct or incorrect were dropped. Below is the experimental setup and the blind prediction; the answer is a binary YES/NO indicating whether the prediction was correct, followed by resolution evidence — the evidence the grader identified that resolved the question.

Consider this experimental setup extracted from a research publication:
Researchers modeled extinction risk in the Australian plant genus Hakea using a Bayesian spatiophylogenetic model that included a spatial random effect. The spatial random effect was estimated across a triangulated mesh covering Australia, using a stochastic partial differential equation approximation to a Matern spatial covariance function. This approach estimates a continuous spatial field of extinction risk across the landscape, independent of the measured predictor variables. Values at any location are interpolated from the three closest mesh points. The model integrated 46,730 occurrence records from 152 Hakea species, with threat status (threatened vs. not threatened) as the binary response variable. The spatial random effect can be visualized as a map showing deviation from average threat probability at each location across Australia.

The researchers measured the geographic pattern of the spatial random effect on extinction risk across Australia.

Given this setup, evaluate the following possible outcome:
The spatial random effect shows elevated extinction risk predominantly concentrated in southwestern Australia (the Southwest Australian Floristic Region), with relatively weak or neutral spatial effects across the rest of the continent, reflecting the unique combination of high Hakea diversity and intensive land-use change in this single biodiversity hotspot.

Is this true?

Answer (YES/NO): NO